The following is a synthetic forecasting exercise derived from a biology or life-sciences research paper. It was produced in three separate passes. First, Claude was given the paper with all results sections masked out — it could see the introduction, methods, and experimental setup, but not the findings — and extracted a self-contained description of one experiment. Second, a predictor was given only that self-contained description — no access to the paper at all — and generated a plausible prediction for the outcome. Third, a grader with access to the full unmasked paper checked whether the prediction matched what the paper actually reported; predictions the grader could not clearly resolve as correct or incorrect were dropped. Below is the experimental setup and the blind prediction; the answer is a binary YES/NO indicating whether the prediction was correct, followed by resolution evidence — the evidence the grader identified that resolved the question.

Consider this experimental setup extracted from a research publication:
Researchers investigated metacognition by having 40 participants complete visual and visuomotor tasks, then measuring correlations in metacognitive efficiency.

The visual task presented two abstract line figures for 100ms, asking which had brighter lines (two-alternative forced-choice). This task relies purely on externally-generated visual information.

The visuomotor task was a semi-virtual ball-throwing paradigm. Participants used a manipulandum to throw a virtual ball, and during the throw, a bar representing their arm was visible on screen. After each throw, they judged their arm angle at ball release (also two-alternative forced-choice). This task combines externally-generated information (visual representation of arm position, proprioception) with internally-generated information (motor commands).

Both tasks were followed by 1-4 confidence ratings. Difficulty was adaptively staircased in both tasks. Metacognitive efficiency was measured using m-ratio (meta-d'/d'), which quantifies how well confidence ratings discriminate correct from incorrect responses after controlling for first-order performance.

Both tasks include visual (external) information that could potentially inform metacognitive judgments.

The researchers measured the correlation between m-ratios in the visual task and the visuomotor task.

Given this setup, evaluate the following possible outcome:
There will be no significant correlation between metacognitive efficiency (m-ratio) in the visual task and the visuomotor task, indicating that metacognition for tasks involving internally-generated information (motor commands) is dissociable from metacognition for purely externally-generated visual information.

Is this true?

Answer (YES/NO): YES